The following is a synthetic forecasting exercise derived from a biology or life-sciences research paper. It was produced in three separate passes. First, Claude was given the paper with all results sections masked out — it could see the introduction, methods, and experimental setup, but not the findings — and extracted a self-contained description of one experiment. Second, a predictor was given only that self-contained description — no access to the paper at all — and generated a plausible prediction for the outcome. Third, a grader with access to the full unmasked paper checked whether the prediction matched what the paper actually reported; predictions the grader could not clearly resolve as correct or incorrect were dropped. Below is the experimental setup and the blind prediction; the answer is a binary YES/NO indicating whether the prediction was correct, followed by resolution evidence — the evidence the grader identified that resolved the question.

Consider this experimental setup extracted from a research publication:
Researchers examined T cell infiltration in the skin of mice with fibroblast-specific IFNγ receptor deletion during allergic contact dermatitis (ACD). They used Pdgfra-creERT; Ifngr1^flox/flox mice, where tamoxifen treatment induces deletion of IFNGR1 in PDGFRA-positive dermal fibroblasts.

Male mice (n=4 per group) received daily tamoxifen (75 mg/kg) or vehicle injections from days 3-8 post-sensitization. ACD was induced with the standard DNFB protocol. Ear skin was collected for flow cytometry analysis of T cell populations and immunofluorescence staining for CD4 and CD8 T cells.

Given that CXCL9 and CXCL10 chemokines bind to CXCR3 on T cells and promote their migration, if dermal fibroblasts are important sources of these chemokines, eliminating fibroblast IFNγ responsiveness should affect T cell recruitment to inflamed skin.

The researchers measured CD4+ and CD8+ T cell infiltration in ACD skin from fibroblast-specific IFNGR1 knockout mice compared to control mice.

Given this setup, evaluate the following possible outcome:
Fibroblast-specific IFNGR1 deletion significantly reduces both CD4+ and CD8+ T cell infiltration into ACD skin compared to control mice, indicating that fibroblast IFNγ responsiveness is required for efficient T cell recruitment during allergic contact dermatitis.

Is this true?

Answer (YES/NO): NO